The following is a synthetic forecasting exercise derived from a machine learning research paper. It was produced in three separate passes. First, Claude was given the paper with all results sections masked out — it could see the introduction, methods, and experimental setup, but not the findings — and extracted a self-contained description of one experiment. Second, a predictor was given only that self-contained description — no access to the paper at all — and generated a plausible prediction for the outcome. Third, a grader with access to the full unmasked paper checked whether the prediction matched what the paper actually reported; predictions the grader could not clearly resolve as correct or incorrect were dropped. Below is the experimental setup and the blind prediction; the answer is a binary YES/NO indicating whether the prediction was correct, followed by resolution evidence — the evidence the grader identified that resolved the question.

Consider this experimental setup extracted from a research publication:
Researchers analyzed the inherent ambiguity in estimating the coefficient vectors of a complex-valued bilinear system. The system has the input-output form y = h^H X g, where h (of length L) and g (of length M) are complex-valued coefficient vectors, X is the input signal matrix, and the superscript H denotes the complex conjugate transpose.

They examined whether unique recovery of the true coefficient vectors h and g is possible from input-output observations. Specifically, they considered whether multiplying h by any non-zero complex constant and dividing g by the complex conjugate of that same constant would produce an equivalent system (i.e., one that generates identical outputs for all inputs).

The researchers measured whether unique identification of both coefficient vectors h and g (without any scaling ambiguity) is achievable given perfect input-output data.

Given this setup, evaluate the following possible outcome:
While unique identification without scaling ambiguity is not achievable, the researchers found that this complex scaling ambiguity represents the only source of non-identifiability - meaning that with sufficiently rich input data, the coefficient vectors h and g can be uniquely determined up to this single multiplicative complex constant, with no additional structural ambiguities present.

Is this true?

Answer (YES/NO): YES